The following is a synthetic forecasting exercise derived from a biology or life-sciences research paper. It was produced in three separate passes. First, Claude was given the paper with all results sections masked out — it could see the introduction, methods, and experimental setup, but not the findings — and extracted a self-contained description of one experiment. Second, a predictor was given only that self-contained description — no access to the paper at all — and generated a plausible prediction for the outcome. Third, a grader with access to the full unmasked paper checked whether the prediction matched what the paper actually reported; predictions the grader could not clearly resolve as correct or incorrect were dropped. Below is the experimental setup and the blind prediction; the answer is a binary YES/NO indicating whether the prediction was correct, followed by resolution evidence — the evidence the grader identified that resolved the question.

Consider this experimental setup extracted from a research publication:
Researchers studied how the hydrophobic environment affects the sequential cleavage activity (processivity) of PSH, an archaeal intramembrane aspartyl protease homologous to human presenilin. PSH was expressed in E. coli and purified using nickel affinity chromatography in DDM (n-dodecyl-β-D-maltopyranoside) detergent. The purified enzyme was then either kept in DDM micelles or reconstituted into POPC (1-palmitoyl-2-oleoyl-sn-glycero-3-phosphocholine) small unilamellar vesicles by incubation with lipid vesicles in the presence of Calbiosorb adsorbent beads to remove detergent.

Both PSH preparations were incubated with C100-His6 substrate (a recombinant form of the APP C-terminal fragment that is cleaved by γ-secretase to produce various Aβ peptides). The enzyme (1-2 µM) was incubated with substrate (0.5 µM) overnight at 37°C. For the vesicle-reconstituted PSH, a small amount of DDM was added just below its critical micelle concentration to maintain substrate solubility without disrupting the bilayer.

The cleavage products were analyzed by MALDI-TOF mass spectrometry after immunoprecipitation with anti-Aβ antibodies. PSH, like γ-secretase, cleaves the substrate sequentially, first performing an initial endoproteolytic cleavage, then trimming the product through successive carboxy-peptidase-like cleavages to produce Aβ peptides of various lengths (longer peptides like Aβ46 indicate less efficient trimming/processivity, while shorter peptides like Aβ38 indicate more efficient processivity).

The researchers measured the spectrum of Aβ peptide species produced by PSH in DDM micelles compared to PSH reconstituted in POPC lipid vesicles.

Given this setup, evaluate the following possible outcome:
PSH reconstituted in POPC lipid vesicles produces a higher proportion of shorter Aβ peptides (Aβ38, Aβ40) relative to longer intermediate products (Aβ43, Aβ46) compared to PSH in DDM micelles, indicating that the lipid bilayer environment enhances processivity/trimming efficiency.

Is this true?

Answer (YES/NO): YES